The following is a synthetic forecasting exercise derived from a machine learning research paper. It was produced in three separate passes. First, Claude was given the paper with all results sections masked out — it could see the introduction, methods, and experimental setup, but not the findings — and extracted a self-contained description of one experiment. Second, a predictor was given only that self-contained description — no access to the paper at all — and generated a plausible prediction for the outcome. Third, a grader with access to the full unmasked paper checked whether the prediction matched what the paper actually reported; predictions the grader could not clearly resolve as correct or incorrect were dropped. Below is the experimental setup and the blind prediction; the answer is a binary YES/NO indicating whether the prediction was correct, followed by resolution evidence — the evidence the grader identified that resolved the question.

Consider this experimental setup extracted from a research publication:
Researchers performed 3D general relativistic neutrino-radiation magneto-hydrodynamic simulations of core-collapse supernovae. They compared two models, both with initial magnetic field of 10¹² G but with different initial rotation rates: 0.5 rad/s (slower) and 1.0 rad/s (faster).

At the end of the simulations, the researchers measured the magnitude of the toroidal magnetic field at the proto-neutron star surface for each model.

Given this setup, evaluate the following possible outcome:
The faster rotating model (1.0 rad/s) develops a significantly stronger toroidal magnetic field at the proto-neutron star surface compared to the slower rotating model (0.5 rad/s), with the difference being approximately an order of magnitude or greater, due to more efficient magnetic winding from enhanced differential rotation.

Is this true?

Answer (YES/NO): NO